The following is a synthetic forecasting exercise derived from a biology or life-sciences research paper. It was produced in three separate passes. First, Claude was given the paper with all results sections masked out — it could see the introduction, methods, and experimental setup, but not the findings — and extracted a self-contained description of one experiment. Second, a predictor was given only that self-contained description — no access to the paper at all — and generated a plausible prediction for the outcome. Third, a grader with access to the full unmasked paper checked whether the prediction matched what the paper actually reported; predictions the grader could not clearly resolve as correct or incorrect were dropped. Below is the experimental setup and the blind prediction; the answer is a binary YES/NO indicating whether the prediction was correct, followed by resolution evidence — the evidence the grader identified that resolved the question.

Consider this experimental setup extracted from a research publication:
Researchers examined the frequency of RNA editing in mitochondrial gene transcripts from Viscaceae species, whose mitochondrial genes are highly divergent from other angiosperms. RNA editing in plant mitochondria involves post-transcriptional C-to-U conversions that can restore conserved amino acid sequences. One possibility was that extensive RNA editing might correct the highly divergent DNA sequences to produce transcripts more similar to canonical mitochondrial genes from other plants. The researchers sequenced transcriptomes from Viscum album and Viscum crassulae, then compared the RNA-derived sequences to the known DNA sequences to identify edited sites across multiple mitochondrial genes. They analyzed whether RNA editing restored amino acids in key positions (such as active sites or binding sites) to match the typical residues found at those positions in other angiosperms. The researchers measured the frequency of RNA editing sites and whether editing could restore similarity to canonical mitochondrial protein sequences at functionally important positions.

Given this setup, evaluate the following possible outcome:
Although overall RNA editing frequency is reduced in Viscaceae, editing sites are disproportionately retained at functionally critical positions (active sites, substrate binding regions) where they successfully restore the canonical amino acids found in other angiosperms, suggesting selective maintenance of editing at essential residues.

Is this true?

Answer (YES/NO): NO